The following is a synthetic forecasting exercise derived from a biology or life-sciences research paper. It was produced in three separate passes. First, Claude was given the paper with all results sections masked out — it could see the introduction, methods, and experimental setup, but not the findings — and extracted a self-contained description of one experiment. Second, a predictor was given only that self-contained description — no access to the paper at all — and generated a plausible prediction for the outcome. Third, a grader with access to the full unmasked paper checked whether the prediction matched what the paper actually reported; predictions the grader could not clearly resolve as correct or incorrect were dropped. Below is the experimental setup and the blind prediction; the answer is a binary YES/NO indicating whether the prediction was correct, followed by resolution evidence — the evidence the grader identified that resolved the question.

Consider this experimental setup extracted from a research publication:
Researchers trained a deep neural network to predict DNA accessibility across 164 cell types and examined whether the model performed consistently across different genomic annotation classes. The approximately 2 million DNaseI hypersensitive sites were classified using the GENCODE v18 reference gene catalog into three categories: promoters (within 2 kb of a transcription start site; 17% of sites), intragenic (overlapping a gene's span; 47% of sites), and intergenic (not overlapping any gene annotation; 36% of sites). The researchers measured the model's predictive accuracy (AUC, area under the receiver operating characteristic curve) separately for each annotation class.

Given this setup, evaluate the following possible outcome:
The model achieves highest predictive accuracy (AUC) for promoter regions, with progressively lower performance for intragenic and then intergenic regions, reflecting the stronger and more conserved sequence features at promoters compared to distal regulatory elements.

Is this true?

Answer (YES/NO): NO